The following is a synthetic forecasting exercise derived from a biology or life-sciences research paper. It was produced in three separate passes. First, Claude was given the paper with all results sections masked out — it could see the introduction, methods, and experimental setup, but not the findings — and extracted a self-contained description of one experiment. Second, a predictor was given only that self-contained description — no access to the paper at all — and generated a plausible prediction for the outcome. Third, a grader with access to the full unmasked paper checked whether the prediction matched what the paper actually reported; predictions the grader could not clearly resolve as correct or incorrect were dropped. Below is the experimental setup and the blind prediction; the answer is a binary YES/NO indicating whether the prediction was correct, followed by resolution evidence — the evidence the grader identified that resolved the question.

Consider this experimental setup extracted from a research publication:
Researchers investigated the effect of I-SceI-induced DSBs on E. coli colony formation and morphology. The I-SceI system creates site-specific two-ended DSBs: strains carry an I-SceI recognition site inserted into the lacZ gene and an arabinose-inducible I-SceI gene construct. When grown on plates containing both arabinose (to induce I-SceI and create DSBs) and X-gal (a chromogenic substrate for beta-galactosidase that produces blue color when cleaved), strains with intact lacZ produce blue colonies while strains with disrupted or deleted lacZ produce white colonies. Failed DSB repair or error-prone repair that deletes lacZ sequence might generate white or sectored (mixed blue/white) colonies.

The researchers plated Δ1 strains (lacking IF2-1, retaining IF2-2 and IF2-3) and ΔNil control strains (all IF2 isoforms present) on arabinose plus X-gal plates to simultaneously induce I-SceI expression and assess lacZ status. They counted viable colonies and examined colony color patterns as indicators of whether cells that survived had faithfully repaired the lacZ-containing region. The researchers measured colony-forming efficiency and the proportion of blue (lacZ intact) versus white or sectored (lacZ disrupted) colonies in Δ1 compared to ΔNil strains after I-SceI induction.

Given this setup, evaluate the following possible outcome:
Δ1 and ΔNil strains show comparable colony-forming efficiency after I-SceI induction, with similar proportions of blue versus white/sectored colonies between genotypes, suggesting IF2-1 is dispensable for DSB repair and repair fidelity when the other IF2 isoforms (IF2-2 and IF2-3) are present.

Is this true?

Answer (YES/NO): NO